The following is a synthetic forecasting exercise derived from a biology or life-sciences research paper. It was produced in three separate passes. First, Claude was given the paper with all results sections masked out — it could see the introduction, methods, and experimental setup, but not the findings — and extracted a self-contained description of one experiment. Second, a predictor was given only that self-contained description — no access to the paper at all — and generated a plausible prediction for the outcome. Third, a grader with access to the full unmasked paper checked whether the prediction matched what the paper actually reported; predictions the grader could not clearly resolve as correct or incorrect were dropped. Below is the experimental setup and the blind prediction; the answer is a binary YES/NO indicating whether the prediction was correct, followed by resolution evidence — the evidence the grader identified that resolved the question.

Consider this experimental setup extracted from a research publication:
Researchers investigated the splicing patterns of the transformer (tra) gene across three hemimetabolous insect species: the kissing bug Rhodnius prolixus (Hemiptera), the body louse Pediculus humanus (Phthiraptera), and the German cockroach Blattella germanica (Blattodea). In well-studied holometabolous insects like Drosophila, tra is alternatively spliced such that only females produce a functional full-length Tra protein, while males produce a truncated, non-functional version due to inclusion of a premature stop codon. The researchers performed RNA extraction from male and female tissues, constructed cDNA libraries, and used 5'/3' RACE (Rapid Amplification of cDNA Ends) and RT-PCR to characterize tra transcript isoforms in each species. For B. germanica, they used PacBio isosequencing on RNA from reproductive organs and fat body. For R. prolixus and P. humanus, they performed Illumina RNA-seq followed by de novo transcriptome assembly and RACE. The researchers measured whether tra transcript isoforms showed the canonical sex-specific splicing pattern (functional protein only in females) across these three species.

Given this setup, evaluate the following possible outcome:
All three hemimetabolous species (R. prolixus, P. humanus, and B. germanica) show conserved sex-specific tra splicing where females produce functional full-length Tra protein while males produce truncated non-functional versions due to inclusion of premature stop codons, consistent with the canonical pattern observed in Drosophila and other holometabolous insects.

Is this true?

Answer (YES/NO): NO